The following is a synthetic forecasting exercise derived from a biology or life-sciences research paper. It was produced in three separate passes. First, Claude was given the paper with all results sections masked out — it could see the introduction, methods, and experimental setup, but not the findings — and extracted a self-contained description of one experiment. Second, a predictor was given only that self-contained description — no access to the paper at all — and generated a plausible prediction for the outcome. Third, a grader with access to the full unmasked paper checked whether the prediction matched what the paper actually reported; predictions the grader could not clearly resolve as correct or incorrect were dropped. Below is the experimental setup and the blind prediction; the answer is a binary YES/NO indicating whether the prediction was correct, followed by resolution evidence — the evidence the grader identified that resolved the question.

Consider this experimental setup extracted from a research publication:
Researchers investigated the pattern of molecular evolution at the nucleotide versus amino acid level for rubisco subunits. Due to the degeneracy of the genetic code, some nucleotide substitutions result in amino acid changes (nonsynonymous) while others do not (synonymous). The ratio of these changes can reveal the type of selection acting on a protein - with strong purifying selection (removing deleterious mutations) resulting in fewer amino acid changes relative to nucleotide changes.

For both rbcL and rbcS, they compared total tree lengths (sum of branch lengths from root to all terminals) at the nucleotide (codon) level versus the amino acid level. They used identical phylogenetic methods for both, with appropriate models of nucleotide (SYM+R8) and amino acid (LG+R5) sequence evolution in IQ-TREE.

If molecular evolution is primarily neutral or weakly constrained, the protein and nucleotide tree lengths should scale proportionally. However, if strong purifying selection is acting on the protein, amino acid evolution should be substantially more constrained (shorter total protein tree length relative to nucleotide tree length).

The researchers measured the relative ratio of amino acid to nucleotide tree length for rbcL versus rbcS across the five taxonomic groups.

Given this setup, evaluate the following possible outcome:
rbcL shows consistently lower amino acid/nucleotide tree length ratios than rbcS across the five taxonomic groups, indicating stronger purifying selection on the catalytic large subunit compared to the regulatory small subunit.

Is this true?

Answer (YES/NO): YES